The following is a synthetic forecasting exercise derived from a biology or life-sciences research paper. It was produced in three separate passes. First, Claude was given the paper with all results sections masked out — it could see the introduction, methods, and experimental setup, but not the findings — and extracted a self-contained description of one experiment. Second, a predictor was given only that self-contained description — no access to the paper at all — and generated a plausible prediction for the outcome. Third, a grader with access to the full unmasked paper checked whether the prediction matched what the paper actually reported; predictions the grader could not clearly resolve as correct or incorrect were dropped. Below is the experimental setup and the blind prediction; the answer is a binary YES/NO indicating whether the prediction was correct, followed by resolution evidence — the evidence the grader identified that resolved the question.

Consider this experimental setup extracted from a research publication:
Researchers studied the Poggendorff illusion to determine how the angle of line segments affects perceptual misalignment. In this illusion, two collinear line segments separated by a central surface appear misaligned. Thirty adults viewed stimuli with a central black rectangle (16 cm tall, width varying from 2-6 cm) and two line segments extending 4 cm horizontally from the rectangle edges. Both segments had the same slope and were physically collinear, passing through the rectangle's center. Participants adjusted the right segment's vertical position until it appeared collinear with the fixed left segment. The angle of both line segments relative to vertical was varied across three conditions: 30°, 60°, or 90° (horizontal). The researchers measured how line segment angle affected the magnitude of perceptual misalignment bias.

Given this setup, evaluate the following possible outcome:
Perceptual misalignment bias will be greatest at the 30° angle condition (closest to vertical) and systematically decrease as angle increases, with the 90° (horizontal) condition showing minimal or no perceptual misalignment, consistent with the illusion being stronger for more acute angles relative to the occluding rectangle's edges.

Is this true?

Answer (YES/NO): YES